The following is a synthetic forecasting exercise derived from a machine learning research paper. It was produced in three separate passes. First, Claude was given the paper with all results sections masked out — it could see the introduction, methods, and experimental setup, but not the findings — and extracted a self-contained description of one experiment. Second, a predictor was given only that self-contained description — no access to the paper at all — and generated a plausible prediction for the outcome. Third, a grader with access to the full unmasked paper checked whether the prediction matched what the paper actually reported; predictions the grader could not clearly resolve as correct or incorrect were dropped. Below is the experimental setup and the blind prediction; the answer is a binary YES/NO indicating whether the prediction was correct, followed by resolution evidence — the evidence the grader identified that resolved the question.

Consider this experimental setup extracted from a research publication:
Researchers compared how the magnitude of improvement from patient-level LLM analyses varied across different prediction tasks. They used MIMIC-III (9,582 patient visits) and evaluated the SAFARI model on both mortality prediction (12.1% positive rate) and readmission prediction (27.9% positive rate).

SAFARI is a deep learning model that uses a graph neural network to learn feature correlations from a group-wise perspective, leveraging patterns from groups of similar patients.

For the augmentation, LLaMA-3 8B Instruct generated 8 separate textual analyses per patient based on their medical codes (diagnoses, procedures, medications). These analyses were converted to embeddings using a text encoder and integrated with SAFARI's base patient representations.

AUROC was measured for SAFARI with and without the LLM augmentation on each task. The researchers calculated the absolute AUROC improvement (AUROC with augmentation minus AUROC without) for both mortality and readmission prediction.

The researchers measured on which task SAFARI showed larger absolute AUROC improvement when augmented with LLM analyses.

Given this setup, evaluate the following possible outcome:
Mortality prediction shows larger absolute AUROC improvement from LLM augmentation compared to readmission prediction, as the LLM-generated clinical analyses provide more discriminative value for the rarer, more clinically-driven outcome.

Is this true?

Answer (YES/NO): YES